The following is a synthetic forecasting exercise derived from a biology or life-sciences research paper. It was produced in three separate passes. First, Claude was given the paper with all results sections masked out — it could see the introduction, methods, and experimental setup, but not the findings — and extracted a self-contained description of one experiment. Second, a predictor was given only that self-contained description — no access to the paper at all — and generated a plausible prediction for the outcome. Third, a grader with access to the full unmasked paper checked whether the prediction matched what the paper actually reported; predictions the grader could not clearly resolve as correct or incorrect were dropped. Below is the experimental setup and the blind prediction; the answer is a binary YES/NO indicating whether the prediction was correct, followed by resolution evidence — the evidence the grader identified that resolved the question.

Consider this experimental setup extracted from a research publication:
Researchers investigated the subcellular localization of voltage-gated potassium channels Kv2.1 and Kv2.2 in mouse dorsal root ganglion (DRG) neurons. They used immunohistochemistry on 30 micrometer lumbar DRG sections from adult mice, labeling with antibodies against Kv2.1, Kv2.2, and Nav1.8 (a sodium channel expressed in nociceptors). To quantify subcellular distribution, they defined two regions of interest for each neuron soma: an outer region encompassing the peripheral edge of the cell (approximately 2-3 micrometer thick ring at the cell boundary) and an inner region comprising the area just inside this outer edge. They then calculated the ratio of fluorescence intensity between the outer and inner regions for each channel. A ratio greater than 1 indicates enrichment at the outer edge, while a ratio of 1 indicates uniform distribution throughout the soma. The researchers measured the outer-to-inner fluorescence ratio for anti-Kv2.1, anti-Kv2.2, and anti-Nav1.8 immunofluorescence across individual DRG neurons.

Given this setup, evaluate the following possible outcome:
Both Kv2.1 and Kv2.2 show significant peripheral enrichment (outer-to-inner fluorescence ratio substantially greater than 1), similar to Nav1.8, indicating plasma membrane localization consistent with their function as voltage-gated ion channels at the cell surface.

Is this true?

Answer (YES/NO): NO